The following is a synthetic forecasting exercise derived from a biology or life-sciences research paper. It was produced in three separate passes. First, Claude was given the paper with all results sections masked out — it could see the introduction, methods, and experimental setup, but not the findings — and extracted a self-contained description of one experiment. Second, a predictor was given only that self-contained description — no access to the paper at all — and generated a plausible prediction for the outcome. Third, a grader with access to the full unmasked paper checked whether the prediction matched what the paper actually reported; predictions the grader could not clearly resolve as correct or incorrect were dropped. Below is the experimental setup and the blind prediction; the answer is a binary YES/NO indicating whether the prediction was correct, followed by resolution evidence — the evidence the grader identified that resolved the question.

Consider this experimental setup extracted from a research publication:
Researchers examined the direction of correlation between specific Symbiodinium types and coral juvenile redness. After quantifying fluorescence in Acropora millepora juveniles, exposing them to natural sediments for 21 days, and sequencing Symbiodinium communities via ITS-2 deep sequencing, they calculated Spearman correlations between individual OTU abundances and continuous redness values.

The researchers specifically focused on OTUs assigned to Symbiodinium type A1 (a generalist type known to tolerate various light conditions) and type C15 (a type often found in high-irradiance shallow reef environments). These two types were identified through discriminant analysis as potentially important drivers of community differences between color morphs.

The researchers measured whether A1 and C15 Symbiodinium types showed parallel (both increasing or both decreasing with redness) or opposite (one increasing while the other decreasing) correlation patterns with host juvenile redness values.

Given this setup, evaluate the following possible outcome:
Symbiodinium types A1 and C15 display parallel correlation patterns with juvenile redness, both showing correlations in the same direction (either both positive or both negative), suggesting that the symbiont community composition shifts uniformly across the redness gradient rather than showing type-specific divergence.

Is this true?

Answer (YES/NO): NO